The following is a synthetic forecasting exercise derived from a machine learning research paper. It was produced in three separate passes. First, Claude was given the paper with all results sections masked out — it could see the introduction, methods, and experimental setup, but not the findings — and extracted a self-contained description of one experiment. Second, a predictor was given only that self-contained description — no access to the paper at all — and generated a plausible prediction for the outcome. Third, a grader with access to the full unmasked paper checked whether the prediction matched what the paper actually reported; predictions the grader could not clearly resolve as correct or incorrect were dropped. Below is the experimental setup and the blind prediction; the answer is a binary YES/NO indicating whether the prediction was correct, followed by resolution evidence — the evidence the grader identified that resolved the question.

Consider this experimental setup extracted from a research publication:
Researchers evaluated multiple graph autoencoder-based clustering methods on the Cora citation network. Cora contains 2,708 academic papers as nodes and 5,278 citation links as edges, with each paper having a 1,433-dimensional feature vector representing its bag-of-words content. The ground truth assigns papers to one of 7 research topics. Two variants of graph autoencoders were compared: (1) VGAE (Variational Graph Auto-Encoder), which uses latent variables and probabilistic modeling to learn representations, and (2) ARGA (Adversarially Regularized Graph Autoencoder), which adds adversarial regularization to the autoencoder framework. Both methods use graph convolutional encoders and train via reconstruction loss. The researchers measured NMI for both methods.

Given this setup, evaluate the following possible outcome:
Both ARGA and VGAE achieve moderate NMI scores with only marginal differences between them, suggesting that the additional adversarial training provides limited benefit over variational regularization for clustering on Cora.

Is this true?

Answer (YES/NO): NO